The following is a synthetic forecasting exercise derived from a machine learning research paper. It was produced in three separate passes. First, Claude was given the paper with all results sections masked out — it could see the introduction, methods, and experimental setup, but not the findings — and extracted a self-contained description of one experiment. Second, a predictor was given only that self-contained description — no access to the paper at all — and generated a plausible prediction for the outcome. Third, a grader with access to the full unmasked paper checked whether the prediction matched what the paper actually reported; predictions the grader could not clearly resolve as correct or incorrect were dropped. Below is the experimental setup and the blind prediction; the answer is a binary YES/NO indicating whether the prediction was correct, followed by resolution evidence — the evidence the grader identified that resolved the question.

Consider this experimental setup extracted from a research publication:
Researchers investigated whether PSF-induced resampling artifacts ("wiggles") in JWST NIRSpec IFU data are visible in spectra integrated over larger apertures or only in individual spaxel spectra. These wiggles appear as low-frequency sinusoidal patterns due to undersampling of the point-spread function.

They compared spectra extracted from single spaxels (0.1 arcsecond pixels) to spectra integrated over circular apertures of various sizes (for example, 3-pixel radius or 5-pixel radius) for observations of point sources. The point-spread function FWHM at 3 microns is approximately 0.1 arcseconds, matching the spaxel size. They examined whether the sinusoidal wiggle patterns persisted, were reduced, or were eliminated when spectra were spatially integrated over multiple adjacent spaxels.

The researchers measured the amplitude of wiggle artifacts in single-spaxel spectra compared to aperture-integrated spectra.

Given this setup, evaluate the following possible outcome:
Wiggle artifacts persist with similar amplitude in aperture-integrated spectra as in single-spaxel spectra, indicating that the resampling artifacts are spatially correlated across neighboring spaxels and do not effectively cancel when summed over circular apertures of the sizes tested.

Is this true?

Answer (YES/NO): NO